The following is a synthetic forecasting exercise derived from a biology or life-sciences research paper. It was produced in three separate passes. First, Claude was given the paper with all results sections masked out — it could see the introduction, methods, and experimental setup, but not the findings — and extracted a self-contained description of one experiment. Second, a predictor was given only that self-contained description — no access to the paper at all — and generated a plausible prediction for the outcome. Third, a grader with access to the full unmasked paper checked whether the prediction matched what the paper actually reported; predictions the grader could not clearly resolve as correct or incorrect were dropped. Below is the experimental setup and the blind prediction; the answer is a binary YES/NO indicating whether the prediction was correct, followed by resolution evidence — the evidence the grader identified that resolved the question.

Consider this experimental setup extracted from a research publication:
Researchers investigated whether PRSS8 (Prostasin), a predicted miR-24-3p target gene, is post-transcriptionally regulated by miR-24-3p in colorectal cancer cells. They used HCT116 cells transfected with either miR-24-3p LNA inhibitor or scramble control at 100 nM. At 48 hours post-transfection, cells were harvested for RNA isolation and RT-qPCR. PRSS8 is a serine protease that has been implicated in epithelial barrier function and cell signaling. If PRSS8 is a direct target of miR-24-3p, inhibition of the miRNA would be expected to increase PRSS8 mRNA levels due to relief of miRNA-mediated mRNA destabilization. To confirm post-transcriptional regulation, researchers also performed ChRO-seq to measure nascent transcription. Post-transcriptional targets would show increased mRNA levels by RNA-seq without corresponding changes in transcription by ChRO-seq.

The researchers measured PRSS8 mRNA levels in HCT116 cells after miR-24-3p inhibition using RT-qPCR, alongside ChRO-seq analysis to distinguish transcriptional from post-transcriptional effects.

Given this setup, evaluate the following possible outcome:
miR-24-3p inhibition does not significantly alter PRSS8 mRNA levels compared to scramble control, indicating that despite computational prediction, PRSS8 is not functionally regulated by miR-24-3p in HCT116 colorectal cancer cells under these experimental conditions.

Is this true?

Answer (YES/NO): NO